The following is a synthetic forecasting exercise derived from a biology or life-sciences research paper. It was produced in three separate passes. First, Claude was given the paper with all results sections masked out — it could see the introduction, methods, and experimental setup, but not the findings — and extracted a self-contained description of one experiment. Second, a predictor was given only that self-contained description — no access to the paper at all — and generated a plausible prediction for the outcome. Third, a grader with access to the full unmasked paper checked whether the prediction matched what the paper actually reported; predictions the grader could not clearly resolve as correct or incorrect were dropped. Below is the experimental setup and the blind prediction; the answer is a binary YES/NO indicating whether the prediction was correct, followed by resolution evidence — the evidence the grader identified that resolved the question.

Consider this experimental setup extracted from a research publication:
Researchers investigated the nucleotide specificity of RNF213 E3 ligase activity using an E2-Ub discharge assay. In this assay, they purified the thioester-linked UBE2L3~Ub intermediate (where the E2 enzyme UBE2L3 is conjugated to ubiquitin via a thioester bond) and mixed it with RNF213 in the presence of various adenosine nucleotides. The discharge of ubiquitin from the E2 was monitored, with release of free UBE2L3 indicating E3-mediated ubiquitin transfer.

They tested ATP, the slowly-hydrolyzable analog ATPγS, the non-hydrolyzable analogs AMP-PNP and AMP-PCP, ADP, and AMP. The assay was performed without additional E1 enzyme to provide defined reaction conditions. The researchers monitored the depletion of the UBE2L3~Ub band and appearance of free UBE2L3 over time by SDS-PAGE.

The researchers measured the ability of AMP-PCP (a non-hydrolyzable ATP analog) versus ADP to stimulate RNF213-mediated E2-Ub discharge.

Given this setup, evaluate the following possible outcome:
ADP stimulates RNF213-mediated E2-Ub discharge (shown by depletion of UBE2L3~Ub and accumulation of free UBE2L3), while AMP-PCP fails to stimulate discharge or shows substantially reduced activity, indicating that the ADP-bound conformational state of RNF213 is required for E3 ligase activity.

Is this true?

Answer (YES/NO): NO